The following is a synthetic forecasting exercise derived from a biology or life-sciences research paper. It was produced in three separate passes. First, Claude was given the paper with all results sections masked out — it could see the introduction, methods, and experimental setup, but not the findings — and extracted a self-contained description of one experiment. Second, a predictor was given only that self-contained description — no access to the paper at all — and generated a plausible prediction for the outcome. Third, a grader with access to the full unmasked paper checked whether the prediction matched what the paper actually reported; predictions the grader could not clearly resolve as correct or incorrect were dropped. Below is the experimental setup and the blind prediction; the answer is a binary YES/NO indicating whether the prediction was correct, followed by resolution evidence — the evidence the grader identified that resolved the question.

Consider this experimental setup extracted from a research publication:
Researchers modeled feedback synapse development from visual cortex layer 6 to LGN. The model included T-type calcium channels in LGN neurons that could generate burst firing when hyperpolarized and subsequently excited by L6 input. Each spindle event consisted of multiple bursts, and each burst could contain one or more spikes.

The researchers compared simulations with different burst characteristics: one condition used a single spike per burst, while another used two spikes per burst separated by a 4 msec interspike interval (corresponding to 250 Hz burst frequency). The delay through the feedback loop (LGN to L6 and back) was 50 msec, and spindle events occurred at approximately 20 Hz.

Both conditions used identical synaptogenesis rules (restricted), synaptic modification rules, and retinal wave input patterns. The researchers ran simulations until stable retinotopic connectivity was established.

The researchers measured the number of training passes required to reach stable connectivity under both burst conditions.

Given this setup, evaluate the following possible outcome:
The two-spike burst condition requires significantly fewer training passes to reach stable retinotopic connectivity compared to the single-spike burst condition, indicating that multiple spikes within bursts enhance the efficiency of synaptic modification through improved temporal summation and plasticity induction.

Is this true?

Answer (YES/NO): YES